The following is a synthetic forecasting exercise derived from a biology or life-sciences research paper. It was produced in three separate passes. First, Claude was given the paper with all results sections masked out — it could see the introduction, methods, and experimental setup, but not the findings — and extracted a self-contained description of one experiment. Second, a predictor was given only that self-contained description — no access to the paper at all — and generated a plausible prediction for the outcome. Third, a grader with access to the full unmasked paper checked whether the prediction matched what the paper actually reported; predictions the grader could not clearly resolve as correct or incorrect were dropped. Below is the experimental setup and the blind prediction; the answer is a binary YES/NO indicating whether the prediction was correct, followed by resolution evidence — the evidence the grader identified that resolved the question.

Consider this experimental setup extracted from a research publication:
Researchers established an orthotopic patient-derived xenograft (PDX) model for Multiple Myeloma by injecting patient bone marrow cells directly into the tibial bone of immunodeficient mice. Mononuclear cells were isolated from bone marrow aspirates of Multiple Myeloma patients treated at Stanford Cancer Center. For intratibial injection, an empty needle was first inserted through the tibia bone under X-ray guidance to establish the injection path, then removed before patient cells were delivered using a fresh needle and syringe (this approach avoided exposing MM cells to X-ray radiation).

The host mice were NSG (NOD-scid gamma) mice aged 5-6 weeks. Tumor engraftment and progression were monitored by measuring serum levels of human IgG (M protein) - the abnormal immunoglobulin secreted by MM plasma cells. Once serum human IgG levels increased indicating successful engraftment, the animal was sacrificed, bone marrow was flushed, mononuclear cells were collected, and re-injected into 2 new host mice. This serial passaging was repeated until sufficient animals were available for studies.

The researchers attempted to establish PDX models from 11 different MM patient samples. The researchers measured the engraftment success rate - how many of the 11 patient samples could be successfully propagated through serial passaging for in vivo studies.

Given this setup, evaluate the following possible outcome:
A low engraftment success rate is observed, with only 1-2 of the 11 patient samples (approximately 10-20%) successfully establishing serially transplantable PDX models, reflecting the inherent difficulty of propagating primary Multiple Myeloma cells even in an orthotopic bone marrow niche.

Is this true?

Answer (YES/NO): YES